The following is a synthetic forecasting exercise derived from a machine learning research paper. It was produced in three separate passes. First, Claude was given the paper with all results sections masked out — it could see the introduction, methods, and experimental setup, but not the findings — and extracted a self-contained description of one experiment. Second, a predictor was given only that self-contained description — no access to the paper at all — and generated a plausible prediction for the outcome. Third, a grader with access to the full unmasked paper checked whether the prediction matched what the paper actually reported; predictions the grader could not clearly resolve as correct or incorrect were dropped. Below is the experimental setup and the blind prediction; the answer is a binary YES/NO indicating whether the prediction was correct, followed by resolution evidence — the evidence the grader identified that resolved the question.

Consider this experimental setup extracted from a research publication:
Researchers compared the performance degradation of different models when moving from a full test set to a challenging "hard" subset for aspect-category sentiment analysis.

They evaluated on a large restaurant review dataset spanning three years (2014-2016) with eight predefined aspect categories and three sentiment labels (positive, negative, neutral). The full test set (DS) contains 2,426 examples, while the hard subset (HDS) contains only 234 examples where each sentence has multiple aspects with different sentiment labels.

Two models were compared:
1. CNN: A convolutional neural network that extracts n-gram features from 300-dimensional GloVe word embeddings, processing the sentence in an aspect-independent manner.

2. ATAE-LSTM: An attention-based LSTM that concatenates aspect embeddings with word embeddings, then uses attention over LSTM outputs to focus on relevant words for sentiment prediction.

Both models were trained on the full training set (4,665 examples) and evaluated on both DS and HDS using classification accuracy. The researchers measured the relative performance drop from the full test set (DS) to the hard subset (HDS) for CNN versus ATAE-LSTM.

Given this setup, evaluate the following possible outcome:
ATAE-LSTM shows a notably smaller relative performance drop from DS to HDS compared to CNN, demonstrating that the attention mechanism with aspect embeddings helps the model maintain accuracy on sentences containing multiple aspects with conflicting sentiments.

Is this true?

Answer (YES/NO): YES